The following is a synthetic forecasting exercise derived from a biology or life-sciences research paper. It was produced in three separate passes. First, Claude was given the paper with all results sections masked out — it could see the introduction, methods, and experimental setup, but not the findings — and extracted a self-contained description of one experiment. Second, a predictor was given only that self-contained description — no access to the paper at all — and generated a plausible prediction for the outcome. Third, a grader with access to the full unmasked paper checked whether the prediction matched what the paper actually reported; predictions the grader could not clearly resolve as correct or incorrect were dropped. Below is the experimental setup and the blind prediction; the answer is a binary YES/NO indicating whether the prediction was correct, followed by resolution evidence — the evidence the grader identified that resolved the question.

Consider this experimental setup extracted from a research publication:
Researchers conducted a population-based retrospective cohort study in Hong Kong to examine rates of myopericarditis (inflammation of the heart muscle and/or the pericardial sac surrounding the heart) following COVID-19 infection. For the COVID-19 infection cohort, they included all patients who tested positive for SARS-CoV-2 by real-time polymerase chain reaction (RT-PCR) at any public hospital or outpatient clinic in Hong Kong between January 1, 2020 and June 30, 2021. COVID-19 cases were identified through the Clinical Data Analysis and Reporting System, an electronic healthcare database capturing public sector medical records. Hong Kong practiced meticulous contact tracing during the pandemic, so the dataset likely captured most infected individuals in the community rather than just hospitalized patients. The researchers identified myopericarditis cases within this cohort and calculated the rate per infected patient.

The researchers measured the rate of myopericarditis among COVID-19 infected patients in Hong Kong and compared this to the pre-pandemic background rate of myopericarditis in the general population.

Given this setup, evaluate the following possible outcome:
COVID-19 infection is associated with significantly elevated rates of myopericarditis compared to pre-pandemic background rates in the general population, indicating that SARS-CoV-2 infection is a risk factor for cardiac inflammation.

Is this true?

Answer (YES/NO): YES